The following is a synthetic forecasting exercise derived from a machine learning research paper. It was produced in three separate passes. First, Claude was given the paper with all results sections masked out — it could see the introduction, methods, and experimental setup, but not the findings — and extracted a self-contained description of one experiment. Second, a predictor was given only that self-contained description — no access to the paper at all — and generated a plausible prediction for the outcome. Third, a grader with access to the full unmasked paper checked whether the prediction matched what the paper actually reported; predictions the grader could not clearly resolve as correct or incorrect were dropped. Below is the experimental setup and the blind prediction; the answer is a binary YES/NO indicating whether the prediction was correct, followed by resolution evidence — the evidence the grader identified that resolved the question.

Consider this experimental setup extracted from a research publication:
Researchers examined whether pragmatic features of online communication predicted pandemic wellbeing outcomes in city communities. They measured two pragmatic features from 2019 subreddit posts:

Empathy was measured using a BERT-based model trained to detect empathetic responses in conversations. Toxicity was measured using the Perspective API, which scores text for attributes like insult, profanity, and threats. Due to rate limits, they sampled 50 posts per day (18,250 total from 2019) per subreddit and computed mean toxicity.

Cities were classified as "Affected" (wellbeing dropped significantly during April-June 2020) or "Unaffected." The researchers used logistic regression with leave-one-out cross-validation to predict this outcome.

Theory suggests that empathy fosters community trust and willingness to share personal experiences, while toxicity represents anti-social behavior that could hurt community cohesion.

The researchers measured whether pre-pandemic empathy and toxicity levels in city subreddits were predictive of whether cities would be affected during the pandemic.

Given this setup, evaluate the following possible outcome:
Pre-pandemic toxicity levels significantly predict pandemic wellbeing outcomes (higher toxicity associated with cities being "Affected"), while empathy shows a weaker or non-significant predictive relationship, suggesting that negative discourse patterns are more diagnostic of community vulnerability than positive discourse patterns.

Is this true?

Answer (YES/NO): NO